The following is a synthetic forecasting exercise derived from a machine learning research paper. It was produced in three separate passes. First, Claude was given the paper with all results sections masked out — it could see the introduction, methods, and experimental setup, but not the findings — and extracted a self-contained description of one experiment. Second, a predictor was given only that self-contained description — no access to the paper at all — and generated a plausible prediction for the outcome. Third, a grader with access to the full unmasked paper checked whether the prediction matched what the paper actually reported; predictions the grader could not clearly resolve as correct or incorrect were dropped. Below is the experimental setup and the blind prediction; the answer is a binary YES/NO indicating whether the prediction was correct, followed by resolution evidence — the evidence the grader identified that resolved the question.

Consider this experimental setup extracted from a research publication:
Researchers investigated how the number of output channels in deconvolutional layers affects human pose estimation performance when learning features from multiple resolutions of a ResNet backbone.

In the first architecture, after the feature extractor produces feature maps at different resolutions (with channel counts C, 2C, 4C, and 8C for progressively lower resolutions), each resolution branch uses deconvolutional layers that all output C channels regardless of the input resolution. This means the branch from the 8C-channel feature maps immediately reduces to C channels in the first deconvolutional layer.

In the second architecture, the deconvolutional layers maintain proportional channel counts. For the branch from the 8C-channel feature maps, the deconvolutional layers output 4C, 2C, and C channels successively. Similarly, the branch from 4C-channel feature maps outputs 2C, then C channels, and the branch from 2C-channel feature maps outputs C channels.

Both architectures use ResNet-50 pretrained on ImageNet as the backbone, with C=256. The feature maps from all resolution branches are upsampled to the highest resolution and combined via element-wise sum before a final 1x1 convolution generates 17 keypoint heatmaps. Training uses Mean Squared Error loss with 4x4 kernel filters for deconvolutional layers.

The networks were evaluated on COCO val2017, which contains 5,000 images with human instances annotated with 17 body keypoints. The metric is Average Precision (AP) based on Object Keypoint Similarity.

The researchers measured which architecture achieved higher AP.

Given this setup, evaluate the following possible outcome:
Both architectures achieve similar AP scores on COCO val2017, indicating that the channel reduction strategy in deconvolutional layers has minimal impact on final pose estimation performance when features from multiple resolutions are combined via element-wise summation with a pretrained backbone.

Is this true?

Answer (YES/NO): NO